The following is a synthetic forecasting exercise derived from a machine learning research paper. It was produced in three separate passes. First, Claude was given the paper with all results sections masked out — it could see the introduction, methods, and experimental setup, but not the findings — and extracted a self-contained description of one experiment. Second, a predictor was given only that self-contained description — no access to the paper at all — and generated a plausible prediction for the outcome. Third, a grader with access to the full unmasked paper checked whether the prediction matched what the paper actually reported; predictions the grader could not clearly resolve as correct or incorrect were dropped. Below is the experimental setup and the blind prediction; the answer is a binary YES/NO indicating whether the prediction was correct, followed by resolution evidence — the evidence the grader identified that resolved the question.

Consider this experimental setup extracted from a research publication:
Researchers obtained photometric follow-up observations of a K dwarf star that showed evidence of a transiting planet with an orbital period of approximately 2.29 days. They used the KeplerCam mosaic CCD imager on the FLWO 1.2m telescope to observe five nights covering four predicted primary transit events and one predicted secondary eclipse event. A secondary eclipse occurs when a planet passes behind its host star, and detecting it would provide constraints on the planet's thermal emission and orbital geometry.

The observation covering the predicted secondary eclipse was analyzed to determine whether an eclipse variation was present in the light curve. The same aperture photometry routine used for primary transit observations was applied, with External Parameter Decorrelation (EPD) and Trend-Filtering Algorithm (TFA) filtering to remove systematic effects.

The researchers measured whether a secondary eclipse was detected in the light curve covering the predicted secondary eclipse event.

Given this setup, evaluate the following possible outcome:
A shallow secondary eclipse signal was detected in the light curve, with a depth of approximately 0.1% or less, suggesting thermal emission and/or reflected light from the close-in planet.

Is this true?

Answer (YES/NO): NO